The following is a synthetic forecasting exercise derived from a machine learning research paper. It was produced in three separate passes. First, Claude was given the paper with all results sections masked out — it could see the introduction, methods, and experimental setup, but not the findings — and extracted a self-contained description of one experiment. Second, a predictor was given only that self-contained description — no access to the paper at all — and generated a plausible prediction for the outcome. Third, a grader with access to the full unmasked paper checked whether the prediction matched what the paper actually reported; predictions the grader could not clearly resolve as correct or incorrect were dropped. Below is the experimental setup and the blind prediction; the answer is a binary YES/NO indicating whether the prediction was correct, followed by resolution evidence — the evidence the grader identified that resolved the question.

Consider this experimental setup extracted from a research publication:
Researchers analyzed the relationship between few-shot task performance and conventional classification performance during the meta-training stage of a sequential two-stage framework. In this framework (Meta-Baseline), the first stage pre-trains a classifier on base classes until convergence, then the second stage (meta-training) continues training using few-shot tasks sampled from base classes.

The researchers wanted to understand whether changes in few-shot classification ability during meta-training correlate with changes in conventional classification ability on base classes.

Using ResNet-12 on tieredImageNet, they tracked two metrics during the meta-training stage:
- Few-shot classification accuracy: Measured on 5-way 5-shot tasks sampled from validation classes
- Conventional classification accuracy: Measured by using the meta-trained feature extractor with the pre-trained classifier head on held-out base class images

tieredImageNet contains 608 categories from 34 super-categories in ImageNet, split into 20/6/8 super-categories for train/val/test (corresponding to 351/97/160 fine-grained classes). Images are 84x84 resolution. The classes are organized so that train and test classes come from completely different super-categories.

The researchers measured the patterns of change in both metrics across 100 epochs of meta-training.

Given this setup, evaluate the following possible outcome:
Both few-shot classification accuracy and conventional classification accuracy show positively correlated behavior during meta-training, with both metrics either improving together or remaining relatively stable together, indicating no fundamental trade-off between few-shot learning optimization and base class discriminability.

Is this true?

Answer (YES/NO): NO